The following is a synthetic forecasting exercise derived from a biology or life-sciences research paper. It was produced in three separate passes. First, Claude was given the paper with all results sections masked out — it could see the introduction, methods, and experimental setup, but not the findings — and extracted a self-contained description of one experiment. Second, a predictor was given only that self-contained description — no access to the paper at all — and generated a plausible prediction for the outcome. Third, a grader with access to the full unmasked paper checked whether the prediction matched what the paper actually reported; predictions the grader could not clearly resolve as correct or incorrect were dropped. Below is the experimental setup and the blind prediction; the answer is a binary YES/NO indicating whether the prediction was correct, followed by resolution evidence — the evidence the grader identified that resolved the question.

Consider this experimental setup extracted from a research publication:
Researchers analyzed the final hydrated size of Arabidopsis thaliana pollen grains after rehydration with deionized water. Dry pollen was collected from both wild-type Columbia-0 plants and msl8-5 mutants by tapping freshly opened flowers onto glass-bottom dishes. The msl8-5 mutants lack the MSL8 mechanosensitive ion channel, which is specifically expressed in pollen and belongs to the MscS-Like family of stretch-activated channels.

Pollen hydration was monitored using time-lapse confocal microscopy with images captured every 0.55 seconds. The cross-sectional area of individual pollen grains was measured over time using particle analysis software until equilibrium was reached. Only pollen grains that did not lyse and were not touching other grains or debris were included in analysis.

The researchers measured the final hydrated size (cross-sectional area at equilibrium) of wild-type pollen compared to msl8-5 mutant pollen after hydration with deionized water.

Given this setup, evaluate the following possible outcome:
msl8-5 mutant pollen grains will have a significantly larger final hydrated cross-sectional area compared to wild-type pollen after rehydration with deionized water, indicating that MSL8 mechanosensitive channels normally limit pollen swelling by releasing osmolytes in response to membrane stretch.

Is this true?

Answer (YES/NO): NO